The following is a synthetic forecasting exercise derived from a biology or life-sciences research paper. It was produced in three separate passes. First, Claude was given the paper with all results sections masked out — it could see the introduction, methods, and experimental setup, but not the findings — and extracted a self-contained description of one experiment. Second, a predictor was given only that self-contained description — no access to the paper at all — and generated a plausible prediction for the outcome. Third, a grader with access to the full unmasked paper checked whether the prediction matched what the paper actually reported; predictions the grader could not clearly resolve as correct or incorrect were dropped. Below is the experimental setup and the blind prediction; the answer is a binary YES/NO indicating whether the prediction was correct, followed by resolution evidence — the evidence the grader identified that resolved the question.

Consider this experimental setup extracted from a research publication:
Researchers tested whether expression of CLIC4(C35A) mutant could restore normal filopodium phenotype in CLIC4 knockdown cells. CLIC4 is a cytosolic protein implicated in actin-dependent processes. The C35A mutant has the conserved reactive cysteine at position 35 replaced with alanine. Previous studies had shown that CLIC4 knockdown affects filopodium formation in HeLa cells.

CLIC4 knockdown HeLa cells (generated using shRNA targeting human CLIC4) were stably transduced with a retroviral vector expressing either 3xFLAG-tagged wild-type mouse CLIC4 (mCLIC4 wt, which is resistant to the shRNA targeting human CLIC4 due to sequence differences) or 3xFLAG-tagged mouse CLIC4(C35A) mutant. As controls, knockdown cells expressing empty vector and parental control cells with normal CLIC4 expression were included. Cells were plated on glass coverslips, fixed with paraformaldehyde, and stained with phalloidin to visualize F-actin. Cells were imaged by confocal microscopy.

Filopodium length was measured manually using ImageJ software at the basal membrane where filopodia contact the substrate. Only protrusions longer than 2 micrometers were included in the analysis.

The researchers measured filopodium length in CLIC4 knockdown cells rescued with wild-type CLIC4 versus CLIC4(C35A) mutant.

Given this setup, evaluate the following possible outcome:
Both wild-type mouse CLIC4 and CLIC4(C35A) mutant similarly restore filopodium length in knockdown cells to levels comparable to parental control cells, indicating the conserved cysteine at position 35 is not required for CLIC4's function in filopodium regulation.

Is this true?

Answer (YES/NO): NO